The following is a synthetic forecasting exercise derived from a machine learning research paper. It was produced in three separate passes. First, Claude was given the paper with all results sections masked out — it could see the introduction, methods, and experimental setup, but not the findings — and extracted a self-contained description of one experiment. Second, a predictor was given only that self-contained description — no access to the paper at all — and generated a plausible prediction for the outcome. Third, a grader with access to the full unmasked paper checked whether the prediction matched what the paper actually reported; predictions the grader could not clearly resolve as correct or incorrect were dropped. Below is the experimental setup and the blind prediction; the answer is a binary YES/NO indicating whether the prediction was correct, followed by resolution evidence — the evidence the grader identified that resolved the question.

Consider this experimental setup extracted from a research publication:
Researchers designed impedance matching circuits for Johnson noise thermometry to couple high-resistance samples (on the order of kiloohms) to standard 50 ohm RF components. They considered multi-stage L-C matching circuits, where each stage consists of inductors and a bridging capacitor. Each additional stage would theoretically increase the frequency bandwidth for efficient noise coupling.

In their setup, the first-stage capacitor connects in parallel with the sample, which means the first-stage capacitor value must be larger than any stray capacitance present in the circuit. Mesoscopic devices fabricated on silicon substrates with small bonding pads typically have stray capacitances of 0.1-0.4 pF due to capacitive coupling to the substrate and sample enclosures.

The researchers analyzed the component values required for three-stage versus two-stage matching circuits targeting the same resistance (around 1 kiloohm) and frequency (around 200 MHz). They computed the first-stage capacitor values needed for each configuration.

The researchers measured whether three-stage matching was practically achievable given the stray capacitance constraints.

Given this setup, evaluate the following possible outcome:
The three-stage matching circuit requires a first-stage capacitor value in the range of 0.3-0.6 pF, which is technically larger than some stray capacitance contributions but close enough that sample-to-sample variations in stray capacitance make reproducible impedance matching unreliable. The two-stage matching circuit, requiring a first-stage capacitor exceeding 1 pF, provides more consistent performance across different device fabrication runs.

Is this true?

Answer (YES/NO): NO